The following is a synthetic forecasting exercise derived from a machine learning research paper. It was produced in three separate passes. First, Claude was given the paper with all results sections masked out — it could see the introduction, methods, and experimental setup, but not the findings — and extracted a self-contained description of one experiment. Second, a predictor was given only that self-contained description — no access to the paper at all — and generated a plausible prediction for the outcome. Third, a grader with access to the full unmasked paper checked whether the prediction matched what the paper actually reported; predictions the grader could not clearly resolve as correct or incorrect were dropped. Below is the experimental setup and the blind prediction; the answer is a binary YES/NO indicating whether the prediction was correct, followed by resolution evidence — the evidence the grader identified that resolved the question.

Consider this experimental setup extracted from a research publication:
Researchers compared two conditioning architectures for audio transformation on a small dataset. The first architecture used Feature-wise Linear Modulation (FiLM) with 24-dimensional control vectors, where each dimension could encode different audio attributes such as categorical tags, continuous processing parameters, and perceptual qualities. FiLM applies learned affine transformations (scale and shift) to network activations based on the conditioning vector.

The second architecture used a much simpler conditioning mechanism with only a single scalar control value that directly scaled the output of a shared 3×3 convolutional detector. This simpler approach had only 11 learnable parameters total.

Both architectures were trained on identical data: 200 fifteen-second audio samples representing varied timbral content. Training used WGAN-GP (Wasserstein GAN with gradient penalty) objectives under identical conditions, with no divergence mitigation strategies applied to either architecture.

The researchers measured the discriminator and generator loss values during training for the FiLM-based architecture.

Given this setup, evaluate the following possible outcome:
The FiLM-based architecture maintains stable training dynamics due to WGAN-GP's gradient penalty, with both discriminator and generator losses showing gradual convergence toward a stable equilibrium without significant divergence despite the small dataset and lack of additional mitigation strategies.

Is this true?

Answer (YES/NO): NO